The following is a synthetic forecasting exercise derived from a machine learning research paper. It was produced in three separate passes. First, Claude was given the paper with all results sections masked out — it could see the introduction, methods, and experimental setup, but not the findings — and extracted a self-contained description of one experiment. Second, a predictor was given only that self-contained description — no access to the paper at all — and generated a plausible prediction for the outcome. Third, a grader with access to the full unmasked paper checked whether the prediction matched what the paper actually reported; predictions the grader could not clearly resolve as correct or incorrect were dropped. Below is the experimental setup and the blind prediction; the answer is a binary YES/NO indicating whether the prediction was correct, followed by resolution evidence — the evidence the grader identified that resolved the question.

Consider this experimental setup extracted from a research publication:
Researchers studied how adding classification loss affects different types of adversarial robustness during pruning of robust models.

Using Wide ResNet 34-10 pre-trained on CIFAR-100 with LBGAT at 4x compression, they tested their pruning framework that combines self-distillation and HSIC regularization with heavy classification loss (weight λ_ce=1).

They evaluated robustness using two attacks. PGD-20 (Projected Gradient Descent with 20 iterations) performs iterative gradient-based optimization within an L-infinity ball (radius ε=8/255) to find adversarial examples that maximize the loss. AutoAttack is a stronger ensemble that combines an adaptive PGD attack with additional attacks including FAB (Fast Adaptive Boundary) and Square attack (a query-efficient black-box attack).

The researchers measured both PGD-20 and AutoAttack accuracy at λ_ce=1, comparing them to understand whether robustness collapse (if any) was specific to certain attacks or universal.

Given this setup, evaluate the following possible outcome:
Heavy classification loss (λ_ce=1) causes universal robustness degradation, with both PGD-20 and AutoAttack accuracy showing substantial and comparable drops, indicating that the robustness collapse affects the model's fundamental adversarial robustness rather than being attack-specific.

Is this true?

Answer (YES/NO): NO